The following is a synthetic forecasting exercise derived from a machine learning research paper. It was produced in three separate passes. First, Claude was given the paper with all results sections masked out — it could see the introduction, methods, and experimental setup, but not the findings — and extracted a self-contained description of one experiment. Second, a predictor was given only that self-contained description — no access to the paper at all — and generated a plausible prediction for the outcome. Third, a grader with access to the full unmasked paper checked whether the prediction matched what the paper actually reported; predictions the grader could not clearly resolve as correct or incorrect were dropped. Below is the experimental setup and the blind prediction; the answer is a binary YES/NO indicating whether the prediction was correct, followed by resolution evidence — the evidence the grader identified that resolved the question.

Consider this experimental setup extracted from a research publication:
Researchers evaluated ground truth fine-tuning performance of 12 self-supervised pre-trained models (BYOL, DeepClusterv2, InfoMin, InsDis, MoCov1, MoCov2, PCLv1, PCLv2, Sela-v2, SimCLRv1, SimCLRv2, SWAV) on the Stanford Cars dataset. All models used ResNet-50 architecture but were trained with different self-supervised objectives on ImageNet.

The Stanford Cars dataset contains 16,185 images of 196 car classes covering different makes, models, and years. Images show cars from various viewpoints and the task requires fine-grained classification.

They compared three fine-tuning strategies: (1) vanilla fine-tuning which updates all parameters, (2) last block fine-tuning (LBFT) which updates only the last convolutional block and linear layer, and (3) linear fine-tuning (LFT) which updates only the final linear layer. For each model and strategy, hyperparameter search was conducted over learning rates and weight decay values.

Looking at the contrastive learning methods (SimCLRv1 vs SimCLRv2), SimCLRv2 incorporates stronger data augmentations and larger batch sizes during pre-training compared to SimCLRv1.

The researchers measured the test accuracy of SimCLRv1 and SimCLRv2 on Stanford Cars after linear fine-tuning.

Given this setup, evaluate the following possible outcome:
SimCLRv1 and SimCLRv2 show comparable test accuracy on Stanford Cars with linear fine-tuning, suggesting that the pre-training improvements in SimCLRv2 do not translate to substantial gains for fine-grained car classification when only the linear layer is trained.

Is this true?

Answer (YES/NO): YES